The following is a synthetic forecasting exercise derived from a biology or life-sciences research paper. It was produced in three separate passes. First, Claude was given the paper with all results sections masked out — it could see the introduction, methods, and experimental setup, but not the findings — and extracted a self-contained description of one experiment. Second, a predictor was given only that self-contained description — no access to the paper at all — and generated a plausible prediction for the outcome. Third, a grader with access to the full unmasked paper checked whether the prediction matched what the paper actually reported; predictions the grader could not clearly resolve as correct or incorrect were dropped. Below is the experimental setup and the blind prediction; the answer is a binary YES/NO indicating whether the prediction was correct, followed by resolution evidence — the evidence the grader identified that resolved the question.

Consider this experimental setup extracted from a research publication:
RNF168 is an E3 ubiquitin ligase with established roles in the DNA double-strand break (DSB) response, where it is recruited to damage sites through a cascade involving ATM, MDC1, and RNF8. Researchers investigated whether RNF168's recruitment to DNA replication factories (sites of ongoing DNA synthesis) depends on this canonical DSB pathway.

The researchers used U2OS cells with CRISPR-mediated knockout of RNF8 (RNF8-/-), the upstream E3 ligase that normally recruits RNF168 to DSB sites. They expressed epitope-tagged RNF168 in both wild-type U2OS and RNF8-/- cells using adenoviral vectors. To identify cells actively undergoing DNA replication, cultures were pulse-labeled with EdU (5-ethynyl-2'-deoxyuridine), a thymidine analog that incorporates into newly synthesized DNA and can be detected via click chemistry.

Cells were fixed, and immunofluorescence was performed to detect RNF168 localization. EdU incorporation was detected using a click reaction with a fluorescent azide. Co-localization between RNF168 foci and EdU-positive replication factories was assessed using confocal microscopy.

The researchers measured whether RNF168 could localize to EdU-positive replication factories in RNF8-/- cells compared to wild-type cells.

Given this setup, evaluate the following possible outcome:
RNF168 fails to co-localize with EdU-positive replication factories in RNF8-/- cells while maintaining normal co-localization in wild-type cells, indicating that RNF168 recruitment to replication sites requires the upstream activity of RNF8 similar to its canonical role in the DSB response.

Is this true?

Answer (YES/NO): NO